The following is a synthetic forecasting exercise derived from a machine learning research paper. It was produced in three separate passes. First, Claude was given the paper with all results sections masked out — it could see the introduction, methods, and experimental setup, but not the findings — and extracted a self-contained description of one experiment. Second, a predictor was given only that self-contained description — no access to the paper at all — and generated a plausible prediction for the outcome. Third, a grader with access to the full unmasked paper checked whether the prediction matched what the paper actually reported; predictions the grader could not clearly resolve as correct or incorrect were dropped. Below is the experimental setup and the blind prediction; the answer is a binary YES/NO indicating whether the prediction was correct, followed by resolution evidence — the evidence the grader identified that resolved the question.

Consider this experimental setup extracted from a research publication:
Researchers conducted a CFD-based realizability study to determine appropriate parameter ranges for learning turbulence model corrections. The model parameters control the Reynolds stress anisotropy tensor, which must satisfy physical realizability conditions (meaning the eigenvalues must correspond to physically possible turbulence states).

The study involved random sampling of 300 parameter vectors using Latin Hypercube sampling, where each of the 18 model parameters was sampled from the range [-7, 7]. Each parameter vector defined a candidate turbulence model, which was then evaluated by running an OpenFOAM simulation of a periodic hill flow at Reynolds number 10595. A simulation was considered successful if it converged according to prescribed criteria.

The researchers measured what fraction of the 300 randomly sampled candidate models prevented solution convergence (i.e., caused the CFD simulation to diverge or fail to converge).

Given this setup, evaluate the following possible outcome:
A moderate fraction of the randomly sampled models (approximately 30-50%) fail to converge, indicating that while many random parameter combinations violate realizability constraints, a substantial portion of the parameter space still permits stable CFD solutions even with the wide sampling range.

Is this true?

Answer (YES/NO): NO